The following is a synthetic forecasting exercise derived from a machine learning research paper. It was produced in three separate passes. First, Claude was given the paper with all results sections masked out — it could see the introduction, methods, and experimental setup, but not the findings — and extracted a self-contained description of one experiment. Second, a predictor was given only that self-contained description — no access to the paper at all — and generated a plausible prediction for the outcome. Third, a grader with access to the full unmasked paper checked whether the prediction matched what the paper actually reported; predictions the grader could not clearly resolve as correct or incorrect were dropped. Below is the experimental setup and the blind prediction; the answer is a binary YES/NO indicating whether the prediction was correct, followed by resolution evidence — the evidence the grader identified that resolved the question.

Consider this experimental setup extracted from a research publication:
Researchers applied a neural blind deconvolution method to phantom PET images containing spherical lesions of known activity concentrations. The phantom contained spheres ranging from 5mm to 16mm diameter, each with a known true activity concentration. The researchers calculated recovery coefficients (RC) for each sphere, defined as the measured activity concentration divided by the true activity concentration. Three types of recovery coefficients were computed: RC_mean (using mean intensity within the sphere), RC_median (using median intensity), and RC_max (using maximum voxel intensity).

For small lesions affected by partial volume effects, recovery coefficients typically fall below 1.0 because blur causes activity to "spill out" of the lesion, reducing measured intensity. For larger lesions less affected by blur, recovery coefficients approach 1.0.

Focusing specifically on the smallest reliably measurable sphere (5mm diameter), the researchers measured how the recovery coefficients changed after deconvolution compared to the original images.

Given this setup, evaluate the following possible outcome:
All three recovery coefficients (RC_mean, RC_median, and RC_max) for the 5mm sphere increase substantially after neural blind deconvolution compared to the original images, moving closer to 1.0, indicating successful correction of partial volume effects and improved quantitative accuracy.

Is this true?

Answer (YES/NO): YES